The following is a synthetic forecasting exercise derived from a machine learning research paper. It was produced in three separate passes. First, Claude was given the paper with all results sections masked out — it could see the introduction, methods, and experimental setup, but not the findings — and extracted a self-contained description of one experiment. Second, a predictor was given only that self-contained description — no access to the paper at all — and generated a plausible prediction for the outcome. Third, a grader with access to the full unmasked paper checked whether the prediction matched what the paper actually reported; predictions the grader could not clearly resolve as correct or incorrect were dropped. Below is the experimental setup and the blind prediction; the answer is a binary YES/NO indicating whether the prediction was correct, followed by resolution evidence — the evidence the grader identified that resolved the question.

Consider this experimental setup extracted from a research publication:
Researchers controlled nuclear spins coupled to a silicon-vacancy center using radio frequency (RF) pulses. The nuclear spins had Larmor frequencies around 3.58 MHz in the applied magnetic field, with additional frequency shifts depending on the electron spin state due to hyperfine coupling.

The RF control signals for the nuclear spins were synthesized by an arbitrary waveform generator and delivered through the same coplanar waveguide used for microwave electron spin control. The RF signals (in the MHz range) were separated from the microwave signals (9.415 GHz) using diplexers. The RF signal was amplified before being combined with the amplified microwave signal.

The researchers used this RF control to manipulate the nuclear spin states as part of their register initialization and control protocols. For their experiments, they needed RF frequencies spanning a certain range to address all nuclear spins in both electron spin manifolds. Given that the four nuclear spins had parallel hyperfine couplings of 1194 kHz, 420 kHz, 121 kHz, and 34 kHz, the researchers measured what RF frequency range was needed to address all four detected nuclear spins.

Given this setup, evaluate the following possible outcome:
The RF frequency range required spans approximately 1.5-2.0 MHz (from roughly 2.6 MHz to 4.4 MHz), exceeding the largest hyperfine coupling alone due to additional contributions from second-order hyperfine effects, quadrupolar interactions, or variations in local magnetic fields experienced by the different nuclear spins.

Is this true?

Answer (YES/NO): NO